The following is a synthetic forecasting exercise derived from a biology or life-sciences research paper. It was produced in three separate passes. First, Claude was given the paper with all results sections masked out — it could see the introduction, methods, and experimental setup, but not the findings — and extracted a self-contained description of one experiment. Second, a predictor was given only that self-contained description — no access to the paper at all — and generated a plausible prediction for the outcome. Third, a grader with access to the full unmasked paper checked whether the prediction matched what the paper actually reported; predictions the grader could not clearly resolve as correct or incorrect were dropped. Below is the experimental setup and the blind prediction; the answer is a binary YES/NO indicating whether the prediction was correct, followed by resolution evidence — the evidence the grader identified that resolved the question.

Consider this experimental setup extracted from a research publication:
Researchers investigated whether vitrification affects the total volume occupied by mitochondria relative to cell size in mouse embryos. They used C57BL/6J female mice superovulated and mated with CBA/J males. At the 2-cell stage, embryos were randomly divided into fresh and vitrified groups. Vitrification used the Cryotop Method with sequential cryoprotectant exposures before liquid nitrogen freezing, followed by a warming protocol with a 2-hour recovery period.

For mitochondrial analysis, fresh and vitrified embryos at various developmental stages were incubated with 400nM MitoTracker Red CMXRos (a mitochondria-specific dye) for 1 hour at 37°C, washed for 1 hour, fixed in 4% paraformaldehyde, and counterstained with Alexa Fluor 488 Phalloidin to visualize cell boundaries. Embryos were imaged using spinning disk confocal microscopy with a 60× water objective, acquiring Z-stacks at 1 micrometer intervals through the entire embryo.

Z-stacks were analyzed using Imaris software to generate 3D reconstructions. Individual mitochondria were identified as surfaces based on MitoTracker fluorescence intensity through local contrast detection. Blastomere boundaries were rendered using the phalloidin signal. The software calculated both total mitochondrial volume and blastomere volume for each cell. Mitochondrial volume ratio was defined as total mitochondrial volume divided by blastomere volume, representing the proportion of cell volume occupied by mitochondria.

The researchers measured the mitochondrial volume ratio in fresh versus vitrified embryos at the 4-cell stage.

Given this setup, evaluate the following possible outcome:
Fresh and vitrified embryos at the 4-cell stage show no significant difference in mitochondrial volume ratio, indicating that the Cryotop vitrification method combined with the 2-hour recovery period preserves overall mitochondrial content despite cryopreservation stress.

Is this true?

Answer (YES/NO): YES